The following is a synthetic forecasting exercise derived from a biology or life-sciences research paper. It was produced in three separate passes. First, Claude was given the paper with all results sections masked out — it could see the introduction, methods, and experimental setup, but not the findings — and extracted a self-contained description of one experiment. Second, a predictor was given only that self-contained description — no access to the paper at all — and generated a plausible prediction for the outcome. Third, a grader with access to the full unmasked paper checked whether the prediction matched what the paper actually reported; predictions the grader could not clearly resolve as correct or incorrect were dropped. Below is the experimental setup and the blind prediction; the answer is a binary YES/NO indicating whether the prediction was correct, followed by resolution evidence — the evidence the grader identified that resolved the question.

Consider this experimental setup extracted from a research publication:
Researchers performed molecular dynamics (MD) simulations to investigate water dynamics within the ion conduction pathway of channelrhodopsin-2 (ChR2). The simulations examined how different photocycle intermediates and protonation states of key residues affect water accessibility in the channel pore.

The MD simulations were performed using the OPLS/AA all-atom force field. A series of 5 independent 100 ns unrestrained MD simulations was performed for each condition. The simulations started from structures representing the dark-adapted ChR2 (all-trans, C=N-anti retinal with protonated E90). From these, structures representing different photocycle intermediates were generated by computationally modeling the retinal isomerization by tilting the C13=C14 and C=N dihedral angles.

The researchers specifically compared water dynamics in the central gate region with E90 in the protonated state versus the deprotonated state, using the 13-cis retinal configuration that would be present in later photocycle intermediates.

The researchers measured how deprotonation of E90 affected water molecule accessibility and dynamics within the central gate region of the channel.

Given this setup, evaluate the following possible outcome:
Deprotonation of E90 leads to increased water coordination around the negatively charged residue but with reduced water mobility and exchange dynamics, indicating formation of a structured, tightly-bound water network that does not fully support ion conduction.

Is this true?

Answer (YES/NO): NO